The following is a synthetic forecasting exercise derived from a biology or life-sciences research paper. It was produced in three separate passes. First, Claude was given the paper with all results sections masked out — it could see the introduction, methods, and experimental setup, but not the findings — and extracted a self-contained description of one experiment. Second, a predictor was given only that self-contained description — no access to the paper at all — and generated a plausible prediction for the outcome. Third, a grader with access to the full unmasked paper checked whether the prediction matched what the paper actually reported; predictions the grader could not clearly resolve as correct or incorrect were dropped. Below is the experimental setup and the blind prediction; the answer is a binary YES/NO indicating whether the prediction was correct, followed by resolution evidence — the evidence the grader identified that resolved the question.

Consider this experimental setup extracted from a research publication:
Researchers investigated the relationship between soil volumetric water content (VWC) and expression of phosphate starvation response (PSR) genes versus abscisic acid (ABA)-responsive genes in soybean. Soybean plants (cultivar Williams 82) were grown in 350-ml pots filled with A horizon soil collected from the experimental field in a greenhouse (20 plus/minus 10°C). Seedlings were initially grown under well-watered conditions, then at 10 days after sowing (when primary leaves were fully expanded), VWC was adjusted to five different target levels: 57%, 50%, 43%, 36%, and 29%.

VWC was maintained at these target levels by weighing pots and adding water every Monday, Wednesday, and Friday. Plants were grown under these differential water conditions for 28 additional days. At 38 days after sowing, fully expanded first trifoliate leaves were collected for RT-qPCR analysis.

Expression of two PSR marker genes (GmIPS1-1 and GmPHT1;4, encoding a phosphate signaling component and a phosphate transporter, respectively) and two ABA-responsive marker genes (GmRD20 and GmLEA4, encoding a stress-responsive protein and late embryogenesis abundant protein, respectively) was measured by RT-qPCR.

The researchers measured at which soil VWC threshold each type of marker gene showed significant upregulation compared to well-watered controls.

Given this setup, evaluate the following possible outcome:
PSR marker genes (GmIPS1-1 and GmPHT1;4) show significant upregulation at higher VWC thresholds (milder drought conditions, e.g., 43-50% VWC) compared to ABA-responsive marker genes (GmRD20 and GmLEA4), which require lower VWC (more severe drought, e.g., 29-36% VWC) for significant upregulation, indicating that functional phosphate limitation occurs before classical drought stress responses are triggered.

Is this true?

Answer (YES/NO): YES